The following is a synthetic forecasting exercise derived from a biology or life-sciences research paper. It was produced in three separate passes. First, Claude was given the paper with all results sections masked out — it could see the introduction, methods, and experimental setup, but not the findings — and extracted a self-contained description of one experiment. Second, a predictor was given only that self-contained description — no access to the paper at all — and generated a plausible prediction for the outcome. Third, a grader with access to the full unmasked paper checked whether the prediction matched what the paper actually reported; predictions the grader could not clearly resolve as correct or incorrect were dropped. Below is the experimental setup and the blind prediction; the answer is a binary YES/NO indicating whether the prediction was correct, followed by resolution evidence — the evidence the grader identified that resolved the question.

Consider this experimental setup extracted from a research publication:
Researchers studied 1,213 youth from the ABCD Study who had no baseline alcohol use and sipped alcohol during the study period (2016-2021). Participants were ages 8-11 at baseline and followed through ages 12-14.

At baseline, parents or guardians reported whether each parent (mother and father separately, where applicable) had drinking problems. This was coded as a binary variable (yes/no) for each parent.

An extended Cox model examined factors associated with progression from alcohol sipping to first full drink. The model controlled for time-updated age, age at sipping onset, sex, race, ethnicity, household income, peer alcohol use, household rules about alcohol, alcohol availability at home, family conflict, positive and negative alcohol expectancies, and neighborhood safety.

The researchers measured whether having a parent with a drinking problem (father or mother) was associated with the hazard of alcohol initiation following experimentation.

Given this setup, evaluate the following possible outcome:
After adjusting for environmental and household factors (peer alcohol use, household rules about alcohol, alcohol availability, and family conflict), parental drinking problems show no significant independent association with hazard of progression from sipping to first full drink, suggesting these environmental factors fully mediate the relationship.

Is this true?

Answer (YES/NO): NO